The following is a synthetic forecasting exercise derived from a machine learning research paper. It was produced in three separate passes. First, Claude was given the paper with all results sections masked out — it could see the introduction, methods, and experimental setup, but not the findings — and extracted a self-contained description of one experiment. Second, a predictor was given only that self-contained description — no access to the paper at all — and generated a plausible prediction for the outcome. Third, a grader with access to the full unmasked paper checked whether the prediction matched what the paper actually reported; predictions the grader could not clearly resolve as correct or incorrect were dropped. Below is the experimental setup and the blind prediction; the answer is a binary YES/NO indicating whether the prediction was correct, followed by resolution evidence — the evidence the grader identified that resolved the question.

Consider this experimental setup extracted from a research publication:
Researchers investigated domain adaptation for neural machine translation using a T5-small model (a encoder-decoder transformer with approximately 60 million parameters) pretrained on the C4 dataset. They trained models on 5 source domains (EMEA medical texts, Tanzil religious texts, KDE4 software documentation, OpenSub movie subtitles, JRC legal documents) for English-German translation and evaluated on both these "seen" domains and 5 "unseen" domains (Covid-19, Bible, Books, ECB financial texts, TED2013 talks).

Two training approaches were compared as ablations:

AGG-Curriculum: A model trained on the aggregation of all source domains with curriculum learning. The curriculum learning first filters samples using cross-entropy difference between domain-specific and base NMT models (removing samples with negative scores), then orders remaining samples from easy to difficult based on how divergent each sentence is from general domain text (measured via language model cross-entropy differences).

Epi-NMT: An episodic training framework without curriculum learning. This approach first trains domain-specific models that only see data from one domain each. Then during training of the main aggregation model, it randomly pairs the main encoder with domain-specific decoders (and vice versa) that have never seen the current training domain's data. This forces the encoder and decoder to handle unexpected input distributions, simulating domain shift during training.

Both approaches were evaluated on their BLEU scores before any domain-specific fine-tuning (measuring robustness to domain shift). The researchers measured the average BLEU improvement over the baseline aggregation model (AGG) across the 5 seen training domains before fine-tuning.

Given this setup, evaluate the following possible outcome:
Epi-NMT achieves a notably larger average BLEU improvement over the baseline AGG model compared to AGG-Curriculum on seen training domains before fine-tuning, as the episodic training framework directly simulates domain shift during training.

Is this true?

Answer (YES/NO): YES